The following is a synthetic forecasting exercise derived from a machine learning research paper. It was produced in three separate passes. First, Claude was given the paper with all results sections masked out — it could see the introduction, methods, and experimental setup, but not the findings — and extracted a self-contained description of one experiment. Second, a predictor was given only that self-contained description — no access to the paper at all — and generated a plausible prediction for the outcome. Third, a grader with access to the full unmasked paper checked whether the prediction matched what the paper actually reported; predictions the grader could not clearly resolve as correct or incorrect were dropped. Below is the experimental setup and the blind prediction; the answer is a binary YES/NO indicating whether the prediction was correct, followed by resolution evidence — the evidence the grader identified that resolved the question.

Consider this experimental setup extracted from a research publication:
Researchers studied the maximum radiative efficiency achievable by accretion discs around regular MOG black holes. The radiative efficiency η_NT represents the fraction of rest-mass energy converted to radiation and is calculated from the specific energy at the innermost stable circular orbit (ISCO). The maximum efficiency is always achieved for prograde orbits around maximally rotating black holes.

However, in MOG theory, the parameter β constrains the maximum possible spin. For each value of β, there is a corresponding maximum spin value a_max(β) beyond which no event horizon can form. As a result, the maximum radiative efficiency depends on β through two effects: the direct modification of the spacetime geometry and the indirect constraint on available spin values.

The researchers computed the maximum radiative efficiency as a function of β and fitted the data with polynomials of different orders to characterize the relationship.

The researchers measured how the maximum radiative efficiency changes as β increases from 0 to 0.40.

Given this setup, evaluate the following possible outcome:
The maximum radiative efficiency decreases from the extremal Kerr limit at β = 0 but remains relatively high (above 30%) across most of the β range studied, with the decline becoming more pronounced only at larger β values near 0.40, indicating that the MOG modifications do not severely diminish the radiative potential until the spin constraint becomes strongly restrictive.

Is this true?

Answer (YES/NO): NO